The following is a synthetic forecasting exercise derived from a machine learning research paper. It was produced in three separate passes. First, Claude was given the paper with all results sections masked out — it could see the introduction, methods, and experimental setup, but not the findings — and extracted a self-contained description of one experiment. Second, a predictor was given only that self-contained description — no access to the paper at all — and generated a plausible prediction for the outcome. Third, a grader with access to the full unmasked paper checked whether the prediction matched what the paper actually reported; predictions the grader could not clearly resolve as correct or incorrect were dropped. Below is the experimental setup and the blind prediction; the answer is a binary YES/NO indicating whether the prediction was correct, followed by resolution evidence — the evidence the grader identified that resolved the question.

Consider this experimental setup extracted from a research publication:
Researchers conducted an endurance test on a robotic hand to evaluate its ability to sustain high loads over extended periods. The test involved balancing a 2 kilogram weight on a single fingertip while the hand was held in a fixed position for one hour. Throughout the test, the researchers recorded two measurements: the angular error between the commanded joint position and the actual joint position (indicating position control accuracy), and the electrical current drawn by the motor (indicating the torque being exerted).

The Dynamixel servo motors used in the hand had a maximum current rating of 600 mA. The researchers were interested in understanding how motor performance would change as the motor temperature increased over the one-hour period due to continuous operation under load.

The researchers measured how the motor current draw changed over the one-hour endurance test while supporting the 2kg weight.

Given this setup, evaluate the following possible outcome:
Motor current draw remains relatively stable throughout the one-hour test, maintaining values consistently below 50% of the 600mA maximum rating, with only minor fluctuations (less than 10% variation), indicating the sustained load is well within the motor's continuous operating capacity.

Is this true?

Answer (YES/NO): NO